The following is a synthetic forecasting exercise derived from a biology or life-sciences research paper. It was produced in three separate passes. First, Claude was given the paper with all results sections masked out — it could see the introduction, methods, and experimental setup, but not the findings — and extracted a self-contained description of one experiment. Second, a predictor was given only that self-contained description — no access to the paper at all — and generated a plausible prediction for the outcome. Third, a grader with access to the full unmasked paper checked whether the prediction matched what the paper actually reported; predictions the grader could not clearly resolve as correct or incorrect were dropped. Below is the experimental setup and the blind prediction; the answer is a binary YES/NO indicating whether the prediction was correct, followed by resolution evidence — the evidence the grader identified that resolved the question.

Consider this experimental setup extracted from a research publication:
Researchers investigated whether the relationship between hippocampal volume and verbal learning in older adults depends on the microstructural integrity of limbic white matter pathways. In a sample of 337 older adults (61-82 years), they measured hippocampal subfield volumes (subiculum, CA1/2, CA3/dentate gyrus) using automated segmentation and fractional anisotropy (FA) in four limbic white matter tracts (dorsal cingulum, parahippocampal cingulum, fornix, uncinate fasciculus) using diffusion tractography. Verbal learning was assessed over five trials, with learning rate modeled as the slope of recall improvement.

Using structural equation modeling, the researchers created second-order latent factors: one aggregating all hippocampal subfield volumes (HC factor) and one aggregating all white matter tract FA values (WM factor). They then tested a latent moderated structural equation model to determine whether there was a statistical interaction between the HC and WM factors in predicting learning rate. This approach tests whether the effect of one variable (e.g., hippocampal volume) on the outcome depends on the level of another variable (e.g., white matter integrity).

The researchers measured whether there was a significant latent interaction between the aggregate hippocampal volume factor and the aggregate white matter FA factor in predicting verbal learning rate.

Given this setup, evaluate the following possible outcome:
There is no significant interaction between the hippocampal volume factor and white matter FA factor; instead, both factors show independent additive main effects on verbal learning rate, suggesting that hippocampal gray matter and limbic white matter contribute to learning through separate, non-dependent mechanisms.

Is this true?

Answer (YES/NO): NO